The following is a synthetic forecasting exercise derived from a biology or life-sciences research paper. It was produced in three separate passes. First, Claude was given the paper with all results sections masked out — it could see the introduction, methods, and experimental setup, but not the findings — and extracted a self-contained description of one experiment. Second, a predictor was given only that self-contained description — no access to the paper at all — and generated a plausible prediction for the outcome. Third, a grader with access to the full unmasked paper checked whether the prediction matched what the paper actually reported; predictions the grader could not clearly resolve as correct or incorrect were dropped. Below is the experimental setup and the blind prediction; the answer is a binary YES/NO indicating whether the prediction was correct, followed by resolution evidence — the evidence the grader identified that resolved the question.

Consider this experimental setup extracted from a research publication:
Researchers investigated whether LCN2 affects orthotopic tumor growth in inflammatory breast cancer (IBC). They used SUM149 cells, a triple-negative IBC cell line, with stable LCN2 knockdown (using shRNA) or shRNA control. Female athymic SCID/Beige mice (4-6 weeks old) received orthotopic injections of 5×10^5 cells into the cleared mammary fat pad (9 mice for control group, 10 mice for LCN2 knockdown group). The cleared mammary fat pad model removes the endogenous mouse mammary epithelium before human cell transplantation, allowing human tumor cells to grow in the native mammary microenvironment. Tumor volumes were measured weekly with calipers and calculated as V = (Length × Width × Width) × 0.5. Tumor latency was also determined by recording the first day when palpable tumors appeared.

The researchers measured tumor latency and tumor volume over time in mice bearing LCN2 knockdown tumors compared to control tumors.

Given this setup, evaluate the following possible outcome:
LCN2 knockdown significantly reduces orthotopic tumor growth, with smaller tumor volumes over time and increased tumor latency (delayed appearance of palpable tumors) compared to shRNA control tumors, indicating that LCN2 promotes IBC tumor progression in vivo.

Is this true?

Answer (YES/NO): YES